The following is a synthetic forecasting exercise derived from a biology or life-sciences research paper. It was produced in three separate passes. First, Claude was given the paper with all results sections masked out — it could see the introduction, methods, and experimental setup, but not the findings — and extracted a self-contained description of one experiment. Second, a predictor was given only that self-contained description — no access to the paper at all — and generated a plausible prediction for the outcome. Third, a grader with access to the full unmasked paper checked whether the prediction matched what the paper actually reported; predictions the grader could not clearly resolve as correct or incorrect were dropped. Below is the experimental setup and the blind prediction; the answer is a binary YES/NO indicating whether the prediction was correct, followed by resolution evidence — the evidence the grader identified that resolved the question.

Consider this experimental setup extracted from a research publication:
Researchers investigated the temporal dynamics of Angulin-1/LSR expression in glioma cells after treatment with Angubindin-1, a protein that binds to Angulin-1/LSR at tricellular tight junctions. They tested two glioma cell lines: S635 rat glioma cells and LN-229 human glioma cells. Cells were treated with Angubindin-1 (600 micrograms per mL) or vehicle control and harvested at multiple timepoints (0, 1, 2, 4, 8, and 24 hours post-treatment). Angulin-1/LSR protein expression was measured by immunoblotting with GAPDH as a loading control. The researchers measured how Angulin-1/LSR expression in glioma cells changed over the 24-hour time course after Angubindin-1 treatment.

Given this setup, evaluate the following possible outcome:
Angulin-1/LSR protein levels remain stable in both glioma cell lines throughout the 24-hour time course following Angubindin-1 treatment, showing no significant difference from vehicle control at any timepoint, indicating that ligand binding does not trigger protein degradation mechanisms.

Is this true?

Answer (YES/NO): NO